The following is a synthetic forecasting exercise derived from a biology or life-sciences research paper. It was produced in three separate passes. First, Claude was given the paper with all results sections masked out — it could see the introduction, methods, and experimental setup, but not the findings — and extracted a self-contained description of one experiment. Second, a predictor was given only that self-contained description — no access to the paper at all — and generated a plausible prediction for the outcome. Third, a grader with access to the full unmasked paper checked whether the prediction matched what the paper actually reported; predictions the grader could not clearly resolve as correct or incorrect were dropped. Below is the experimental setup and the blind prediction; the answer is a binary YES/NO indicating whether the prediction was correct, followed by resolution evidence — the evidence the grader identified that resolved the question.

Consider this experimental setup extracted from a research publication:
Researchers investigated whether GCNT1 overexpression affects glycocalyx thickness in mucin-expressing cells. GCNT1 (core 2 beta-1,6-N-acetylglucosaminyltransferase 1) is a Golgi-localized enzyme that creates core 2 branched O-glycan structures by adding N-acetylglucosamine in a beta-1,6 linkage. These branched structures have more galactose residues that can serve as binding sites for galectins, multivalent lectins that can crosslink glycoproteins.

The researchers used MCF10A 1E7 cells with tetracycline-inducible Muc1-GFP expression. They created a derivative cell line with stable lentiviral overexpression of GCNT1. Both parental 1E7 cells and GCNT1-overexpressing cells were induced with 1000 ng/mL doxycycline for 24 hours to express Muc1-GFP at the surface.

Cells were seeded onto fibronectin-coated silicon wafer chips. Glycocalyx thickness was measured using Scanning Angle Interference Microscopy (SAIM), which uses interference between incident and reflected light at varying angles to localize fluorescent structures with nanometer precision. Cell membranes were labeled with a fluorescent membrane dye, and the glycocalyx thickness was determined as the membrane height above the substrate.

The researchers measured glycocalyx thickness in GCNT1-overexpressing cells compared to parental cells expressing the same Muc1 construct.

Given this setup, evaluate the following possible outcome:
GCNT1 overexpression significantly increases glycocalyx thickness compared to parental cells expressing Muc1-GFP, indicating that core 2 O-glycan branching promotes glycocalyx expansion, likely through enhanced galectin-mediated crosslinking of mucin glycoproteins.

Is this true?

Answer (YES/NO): NO